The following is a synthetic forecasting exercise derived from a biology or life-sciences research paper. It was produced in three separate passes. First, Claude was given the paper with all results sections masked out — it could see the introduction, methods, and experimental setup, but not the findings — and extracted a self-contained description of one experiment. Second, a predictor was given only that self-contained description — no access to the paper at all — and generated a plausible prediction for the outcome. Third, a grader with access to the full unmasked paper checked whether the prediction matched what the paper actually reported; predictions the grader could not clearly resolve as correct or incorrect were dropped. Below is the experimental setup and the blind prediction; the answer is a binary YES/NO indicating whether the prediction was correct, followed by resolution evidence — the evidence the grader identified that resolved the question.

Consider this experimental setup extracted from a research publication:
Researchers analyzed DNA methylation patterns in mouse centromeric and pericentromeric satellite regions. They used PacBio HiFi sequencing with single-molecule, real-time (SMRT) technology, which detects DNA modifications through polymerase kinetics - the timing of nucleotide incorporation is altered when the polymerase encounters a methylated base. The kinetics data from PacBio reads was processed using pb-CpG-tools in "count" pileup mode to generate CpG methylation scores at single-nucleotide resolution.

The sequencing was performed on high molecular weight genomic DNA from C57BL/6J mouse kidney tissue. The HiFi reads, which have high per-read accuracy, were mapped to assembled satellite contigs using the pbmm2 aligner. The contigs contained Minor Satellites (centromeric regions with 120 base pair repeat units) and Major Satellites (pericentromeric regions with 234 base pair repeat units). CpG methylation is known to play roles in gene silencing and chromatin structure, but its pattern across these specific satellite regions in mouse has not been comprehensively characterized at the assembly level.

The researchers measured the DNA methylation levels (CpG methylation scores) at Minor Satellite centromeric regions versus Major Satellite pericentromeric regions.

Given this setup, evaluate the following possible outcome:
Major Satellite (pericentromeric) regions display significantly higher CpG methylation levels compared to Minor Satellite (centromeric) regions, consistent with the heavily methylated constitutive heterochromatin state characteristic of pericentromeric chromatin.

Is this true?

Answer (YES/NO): YES